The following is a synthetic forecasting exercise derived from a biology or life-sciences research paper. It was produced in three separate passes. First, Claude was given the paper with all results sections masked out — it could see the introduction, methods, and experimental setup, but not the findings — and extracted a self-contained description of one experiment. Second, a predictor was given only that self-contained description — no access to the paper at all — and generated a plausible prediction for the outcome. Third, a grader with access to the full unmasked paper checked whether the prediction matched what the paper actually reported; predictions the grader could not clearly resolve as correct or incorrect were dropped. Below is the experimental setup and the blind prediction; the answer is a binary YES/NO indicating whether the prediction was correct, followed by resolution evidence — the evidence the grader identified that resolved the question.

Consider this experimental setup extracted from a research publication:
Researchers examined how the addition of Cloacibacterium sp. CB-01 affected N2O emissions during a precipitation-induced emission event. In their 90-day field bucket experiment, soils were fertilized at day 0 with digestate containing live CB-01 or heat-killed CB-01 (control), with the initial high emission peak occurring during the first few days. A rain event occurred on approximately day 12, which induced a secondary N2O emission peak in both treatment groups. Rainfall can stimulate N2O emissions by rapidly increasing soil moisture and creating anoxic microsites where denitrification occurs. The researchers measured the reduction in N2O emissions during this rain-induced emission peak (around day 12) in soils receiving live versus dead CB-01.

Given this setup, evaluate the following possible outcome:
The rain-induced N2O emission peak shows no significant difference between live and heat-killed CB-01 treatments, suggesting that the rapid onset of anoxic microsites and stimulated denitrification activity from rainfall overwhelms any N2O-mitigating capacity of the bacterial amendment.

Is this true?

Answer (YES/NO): NO